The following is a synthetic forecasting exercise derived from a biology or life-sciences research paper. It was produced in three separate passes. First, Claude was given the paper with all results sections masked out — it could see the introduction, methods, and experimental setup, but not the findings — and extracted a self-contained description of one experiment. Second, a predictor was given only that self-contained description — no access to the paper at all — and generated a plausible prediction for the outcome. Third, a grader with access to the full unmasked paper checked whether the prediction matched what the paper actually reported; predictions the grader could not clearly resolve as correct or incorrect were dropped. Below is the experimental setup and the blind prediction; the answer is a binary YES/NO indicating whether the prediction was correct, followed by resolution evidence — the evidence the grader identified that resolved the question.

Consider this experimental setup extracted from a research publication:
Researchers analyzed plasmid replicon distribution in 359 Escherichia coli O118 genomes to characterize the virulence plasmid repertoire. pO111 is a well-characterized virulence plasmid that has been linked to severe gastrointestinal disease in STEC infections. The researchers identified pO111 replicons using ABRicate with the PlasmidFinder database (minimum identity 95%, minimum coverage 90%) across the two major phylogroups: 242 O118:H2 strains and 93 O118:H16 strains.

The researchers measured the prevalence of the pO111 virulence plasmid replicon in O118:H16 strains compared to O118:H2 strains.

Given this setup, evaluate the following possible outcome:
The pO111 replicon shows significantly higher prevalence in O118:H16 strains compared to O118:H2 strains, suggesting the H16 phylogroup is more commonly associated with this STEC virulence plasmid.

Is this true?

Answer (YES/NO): YES